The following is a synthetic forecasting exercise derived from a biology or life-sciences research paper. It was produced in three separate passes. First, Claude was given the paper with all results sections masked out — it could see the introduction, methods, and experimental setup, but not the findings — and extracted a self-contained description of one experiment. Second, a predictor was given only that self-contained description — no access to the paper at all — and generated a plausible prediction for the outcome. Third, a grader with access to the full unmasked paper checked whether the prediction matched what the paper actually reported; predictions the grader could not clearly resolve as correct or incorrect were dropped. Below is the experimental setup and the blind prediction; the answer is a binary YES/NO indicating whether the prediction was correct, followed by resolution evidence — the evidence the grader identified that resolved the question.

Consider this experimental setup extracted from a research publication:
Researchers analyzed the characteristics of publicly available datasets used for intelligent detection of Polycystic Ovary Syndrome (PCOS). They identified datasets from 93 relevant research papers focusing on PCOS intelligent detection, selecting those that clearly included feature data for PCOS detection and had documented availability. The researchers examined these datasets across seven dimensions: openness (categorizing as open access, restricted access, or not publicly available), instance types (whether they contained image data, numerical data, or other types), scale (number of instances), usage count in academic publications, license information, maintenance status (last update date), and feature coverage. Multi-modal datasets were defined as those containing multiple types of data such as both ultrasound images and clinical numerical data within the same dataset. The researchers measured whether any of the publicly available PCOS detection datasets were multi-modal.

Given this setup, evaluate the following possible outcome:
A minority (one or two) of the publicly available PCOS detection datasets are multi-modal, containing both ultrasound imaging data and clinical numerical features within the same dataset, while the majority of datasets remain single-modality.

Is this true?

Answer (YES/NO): NO